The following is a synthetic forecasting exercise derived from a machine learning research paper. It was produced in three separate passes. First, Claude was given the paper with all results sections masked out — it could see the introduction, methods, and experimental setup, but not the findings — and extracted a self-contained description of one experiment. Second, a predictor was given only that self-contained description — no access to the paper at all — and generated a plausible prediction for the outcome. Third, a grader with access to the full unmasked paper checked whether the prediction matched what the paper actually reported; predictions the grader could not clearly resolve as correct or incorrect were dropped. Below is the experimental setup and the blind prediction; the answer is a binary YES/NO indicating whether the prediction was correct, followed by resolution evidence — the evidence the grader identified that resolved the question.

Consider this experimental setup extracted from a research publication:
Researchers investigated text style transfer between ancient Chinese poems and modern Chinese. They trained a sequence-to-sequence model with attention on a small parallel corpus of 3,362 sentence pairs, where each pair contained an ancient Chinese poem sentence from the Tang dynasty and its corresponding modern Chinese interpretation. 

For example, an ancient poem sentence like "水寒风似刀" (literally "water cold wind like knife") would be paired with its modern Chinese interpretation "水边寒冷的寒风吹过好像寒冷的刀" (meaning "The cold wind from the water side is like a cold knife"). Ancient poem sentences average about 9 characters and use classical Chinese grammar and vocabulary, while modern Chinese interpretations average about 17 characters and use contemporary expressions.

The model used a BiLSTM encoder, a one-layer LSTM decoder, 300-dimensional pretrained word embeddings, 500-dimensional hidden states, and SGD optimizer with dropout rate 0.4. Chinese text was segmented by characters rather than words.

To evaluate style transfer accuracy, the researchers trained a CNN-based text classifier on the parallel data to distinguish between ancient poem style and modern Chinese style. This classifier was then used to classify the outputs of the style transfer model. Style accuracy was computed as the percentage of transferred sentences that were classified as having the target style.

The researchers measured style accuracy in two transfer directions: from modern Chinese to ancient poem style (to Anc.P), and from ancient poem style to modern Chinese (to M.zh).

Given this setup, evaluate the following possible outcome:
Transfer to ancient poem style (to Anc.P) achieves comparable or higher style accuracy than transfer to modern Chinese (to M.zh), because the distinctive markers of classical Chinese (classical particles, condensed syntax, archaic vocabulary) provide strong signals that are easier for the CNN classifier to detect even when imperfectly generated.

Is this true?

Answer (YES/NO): YES